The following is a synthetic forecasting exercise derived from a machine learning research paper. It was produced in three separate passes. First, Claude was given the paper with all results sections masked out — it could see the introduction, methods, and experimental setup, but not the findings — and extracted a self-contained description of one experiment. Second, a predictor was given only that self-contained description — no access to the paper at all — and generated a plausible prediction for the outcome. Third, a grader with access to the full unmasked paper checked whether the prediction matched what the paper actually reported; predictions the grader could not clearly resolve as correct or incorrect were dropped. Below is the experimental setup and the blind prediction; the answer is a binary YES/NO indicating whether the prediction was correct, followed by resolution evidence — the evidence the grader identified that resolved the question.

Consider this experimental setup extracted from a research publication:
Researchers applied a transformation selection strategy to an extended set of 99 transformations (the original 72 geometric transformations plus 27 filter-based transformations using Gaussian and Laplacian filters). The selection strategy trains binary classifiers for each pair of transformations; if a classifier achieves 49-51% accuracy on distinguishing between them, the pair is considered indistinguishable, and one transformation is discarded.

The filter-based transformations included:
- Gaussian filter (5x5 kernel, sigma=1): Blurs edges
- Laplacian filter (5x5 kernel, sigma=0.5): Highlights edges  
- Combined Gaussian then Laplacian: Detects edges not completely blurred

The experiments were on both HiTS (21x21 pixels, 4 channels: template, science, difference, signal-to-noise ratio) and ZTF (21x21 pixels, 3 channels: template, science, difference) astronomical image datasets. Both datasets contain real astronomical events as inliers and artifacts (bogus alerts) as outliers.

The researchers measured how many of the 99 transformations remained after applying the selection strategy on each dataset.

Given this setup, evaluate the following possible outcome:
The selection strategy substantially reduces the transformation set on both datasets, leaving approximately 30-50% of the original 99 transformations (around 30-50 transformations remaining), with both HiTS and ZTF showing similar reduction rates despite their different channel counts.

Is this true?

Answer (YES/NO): NO